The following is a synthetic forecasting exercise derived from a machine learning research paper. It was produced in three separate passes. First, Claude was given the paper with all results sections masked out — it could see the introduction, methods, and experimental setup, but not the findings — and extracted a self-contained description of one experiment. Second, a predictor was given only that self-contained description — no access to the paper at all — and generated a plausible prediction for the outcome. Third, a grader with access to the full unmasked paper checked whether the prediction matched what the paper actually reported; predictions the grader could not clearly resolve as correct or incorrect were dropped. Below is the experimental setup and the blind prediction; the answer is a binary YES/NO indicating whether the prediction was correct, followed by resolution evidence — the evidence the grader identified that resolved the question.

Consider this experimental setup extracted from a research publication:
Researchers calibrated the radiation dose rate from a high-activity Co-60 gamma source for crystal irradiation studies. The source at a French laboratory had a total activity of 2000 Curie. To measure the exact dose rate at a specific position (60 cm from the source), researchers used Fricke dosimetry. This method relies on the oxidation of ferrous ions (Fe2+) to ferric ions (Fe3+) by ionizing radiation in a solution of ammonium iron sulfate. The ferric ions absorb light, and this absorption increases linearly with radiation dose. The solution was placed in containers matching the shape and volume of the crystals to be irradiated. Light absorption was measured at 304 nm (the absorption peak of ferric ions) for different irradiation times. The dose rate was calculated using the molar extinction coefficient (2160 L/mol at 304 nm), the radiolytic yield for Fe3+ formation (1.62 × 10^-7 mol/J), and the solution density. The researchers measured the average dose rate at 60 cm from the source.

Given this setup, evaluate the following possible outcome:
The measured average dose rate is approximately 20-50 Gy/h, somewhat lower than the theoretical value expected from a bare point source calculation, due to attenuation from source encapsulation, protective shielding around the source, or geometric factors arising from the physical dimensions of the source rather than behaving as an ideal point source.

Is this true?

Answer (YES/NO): NO